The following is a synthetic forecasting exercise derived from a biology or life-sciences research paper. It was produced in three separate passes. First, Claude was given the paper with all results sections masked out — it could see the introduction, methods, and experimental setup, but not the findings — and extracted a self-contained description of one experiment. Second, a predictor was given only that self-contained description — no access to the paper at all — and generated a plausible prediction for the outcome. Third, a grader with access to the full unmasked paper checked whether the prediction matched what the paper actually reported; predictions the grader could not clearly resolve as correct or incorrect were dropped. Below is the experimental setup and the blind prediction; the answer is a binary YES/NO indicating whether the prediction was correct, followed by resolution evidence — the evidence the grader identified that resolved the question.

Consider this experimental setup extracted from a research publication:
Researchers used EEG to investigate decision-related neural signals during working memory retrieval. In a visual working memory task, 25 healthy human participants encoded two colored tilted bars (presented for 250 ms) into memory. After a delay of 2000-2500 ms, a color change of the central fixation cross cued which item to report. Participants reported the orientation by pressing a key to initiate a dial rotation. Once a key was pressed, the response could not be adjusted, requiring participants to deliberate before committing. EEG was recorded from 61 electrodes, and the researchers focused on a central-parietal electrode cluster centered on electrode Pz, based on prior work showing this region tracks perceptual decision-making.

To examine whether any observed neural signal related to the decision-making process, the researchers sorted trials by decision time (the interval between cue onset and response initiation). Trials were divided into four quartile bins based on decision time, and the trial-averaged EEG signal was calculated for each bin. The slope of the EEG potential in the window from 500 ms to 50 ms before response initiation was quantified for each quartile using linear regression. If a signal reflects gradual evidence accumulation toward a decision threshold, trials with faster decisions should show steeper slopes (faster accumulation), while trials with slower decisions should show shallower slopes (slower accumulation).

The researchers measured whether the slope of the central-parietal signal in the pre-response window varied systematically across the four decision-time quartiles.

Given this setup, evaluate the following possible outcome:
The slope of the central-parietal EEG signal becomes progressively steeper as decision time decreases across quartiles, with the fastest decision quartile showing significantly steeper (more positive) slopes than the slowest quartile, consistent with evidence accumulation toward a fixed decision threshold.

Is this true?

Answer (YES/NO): YES